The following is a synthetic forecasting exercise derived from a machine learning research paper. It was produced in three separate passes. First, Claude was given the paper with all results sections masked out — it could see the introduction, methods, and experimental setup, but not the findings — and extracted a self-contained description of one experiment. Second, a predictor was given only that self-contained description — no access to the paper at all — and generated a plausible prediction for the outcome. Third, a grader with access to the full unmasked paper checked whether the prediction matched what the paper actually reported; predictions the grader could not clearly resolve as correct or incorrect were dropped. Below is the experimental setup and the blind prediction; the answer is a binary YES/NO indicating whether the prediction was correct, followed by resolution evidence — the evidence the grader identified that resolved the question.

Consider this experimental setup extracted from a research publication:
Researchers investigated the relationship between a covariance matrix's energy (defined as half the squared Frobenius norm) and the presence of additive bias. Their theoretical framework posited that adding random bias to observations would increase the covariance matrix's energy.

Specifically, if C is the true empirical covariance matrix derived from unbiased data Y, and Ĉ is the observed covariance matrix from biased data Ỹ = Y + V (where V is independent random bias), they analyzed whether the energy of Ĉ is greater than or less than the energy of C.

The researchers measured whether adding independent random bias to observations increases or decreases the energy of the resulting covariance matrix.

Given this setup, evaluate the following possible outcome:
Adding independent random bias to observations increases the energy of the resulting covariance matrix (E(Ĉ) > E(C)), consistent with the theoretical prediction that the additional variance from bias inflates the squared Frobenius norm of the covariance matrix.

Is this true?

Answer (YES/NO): YES